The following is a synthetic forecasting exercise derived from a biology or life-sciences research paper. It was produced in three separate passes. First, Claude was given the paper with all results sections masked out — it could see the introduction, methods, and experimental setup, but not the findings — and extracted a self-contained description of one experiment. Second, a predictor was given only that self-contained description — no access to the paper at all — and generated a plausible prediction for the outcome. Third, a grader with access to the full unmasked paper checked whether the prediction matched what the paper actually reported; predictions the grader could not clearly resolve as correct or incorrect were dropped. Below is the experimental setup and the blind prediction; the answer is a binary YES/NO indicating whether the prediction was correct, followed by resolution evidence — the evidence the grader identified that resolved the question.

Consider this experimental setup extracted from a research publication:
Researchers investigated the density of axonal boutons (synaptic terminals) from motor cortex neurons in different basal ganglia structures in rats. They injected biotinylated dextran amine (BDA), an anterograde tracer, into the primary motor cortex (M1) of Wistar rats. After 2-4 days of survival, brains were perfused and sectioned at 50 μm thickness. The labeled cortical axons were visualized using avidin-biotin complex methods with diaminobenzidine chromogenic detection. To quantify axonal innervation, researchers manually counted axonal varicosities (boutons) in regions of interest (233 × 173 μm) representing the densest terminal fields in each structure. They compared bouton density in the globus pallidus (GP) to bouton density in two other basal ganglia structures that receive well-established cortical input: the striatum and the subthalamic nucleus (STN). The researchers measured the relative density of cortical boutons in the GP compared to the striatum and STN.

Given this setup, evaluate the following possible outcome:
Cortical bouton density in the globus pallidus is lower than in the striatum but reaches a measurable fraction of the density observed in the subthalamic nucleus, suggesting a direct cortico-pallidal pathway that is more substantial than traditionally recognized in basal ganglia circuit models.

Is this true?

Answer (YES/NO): YES